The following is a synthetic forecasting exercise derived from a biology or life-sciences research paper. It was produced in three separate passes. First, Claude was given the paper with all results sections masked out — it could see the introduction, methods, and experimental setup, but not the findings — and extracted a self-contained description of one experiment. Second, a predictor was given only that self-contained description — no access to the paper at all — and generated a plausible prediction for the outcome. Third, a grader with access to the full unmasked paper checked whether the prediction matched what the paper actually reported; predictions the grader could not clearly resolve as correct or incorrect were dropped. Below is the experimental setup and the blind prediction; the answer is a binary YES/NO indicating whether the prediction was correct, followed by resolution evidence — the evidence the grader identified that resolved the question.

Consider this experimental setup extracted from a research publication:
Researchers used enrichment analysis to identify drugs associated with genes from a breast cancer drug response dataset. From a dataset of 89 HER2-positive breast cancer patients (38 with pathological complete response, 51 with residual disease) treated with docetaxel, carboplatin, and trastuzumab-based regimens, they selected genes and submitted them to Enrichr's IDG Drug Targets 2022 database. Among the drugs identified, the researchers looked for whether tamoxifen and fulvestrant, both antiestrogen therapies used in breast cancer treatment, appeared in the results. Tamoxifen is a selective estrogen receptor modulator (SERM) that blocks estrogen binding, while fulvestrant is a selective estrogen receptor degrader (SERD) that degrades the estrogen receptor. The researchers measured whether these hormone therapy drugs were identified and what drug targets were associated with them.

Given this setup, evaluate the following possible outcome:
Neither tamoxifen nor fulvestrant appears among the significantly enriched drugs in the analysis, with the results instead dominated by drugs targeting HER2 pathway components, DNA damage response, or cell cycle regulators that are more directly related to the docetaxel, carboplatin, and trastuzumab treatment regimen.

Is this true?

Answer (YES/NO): NO